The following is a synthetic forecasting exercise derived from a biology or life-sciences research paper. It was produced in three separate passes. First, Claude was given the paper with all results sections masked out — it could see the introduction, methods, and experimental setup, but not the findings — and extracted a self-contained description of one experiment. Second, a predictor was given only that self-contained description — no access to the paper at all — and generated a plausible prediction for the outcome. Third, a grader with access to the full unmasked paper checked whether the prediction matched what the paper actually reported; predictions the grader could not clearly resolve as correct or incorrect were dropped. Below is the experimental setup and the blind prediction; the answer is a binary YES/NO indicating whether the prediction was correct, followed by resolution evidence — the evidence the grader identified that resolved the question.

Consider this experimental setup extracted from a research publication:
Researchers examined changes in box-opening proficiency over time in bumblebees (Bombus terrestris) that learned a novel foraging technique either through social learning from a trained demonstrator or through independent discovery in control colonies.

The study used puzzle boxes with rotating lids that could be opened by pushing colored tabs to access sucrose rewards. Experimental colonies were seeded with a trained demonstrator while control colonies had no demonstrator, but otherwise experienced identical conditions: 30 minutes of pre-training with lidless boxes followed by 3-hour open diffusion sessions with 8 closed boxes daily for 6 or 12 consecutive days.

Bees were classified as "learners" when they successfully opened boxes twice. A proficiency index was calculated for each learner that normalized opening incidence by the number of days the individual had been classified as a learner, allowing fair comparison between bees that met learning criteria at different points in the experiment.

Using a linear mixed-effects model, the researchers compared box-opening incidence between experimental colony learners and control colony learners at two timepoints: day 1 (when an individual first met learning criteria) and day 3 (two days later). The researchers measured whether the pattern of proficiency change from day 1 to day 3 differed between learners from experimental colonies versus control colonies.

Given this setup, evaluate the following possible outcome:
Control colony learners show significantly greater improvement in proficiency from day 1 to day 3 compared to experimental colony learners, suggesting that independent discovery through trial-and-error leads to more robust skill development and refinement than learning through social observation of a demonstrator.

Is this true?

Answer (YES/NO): NO